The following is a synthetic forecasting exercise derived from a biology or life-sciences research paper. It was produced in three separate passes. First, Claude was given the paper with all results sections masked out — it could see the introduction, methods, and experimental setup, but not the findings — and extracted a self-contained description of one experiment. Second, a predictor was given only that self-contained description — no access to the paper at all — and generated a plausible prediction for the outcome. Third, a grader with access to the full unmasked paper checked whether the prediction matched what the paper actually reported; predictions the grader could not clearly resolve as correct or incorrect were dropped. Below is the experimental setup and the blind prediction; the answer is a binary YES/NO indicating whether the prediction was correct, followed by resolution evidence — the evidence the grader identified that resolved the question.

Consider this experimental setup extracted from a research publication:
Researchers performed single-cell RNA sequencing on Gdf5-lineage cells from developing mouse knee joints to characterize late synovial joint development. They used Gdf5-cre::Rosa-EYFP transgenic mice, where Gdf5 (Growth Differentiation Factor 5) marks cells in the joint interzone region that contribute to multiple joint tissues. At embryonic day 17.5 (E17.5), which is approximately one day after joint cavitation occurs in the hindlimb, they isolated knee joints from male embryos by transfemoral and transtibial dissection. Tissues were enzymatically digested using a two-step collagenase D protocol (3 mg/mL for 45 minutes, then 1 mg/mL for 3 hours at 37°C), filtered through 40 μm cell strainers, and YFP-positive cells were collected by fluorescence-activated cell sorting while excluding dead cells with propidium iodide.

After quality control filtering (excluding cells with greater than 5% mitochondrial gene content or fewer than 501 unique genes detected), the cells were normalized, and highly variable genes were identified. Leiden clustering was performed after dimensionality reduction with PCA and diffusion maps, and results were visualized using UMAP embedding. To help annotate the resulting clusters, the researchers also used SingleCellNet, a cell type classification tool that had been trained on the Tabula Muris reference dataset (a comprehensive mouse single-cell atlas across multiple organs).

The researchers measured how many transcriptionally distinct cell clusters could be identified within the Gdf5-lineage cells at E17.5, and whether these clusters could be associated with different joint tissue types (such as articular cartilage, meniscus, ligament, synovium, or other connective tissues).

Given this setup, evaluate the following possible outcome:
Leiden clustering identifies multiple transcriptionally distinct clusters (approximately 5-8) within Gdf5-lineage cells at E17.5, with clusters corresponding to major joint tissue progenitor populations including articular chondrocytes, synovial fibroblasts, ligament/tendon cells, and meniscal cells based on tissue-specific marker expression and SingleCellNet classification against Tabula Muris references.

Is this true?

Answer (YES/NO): NO